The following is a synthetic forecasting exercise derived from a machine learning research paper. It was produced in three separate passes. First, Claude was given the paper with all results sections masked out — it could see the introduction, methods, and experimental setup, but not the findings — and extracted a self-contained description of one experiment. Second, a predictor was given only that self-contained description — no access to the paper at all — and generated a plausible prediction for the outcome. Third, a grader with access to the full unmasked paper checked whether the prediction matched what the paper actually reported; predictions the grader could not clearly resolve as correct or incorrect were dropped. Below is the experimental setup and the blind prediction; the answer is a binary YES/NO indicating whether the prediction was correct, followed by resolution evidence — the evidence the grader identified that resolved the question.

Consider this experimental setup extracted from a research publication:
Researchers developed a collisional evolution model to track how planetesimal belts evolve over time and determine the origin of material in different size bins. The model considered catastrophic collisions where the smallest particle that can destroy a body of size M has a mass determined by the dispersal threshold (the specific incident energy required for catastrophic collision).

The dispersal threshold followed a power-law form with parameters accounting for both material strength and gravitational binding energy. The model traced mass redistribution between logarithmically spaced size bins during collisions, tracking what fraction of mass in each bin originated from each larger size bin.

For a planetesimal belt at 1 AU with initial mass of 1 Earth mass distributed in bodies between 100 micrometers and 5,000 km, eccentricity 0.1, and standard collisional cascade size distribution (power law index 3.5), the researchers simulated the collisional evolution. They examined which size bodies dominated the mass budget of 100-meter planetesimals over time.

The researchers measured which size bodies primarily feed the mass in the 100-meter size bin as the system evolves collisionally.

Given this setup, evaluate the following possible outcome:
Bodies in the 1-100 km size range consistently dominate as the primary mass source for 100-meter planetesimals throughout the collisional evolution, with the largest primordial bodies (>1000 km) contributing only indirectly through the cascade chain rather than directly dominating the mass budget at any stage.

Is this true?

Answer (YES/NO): NO